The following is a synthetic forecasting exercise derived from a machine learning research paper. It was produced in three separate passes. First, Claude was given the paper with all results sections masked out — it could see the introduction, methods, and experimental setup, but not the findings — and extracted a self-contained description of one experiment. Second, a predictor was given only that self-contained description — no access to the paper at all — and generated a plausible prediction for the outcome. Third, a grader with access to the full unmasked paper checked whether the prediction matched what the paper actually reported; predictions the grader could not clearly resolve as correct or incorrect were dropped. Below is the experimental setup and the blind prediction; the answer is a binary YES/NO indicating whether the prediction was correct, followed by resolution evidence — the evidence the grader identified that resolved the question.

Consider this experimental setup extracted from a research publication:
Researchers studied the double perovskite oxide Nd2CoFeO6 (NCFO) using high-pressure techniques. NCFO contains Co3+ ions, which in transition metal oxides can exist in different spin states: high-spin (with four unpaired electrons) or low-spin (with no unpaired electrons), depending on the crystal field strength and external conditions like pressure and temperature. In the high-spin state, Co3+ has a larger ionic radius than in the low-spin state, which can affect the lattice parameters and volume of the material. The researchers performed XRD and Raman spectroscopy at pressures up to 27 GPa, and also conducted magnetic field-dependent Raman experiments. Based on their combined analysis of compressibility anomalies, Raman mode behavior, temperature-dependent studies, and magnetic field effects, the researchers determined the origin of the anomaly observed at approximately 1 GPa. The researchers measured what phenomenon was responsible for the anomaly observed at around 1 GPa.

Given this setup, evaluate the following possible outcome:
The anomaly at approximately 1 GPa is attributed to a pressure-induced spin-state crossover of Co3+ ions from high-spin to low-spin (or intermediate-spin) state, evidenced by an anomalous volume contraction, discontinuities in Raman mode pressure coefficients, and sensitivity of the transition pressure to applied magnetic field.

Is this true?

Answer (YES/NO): NO